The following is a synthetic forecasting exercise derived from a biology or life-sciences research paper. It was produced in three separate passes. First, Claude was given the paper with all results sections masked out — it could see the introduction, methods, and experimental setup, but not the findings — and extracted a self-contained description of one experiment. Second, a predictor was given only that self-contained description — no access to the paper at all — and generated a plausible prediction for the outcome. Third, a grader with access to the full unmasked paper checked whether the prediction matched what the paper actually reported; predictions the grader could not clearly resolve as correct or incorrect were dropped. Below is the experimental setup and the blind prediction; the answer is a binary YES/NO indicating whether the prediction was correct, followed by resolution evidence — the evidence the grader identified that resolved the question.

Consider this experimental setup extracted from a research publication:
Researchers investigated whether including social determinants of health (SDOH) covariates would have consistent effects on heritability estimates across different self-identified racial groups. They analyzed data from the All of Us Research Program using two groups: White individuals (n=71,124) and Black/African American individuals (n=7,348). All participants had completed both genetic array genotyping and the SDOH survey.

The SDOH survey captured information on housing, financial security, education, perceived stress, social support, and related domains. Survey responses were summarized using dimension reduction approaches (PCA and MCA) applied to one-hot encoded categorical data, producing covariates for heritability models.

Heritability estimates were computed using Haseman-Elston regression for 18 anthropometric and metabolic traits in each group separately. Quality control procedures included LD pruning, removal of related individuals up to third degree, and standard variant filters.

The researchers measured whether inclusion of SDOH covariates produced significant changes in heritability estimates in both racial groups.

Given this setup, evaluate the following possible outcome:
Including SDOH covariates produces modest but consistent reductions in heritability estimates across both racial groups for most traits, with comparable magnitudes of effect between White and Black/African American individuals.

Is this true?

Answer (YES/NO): NO